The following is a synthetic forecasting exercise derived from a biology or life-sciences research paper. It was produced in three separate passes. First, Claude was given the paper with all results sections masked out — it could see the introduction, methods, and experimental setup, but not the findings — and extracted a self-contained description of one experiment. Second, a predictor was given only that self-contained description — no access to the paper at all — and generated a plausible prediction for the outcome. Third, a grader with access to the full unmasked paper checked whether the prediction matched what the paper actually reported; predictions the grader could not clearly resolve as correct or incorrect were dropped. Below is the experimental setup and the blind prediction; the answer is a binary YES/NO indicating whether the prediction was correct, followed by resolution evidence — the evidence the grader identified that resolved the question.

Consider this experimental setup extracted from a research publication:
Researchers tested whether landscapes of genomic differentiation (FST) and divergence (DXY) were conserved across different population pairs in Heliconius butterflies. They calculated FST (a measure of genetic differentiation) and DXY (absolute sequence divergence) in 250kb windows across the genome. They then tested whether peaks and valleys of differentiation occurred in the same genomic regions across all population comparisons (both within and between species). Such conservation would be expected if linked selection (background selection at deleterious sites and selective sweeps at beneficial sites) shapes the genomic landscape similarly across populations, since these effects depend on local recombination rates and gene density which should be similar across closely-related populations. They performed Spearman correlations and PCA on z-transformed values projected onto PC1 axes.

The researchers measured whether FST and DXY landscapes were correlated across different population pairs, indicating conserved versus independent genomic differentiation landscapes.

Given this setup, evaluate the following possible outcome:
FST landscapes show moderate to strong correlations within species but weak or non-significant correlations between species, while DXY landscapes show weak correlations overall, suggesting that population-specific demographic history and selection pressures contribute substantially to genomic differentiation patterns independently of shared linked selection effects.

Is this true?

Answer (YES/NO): NO